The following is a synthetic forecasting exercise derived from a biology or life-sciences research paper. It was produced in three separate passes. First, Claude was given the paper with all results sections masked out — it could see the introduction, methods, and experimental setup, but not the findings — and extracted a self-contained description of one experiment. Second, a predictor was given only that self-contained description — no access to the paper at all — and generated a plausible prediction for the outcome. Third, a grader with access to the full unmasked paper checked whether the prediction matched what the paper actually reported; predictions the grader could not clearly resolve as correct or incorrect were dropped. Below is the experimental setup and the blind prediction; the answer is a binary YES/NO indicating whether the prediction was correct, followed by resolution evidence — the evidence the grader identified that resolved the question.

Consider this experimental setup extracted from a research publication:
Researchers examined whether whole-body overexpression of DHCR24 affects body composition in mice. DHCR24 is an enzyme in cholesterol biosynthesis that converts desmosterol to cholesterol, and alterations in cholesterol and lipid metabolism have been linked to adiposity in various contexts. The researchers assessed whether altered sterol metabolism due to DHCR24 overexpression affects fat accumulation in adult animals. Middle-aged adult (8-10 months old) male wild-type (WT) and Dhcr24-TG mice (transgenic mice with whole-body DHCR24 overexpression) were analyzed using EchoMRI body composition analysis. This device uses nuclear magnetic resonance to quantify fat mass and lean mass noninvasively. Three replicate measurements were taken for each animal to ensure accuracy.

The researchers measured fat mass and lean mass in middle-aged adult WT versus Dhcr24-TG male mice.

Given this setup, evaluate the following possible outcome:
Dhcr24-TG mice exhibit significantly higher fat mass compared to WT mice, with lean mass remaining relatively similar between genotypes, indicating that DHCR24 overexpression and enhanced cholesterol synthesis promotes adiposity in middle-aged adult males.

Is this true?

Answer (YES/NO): NO